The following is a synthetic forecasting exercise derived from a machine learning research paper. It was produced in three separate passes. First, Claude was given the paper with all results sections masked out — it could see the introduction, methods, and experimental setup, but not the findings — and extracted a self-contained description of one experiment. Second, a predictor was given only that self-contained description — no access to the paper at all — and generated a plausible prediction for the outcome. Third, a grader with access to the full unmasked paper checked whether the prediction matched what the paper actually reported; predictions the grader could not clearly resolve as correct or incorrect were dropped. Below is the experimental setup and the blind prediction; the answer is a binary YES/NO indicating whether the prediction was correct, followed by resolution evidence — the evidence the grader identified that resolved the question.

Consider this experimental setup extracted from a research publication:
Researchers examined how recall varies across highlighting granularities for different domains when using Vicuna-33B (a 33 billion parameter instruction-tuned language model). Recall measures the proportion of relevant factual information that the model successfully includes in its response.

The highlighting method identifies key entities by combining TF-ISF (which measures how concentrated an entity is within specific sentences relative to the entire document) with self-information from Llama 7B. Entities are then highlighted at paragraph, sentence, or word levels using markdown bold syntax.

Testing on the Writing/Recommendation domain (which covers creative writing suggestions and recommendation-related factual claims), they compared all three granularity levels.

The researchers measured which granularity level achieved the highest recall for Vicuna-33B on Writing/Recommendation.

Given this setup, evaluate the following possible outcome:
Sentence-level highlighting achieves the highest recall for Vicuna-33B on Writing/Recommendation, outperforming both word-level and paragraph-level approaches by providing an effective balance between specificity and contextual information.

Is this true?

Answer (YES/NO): NO